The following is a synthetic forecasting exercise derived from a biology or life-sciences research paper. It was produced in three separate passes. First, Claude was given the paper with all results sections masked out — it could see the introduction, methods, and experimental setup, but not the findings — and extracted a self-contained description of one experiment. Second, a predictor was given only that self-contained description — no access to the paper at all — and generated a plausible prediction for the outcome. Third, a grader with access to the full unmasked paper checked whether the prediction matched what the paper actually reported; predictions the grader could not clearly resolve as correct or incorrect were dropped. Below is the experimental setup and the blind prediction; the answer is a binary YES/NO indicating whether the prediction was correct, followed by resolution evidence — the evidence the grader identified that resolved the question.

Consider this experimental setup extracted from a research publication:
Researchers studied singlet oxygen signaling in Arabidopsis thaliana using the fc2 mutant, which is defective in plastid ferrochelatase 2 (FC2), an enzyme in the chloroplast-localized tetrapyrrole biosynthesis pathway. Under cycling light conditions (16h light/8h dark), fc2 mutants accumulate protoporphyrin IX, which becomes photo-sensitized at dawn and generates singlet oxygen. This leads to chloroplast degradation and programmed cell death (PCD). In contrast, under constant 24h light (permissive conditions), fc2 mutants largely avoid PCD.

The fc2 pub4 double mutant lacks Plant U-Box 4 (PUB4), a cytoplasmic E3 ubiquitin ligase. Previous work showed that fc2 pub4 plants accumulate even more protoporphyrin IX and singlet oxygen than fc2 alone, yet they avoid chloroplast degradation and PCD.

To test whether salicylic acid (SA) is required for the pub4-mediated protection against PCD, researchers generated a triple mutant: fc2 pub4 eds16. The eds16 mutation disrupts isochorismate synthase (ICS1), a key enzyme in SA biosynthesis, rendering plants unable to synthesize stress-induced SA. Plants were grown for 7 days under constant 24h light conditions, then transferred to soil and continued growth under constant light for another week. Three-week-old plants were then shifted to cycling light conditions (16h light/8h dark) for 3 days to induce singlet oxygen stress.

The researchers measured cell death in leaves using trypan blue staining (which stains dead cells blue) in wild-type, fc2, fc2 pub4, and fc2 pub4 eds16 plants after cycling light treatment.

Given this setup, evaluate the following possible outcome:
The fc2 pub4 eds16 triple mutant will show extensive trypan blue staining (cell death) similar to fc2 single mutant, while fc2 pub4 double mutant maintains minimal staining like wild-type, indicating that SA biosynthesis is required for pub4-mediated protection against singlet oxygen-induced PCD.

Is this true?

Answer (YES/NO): YES